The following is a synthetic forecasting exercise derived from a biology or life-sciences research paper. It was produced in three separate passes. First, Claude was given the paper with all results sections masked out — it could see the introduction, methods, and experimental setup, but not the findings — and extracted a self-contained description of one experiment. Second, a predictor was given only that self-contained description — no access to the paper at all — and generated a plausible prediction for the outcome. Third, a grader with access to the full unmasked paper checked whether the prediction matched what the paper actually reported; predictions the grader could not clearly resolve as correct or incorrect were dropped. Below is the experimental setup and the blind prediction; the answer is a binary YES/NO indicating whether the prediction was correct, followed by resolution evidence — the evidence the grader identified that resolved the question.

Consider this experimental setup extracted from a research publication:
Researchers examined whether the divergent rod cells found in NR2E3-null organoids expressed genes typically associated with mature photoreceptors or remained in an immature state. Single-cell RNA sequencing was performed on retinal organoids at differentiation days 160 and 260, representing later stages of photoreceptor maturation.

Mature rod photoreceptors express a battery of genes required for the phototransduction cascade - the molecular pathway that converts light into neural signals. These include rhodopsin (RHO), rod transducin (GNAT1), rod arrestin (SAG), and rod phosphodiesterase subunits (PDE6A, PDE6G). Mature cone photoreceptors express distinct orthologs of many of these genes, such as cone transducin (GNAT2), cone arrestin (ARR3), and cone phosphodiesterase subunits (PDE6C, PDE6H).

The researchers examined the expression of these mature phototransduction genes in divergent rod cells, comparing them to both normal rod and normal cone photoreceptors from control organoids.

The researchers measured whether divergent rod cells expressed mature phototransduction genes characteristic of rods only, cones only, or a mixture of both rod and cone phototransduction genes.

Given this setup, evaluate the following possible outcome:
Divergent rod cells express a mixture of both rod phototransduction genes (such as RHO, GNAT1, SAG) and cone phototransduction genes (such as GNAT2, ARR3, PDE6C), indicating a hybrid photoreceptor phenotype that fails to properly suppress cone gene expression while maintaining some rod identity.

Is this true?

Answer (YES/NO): NO